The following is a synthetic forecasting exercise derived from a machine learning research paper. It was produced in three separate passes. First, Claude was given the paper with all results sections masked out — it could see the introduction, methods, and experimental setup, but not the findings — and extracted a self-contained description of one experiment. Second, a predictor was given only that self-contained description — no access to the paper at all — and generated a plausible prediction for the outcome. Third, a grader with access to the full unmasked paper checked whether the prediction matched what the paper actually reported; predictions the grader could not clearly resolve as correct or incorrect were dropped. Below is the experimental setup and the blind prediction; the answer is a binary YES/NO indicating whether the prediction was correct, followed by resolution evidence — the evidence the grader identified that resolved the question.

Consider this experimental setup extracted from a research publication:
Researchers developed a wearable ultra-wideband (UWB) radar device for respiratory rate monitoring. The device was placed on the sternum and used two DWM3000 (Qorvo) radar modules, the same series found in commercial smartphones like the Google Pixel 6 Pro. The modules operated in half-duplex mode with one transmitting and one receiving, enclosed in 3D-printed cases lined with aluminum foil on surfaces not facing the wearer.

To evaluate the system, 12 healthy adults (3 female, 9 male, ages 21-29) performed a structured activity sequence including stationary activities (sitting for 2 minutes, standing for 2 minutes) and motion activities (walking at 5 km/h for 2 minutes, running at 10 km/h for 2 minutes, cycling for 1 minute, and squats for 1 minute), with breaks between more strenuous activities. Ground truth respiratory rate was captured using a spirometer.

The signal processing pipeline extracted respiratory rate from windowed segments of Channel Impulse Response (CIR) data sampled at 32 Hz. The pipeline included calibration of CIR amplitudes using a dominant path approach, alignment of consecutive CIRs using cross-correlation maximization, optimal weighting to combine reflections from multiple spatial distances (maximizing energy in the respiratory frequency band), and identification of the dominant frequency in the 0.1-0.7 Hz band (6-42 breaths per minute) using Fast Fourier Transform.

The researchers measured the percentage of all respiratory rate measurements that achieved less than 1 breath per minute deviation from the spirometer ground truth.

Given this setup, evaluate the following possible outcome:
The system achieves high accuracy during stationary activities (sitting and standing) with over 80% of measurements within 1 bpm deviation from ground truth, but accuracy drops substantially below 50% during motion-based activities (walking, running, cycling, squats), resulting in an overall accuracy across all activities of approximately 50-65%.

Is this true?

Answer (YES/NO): NO